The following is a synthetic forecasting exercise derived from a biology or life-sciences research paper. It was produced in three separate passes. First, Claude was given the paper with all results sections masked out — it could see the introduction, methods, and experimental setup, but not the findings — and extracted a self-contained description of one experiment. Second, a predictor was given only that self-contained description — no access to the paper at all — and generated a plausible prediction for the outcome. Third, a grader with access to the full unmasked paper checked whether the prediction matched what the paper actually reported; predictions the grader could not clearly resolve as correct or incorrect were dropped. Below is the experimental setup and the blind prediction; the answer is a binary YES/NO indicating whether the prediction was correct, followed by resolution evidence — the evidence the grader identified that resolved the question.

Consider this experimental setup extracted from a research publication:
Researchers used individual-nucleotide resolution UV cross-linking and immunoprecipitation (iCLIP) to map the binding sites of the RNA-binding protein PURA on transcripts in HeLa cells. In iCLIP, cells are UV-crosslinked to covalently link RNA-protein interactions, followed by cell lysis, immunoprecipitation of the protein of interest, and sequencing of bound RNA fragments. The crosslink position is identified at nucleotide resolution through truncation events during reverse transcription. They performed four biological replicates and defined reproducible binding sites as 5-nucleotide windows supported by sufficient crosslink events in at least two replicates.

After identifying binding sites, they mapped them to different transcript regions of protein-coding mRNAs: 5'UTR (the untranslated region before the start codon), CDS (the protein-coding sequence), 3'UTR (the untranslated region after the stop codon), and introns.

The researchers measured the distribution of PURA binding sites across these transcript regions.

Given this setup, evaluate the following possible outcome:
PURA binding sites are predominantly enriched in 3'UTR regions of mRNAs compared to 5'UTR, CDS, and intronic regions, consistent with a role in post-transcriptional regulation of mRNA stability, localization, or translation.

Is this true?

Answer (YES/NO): NO